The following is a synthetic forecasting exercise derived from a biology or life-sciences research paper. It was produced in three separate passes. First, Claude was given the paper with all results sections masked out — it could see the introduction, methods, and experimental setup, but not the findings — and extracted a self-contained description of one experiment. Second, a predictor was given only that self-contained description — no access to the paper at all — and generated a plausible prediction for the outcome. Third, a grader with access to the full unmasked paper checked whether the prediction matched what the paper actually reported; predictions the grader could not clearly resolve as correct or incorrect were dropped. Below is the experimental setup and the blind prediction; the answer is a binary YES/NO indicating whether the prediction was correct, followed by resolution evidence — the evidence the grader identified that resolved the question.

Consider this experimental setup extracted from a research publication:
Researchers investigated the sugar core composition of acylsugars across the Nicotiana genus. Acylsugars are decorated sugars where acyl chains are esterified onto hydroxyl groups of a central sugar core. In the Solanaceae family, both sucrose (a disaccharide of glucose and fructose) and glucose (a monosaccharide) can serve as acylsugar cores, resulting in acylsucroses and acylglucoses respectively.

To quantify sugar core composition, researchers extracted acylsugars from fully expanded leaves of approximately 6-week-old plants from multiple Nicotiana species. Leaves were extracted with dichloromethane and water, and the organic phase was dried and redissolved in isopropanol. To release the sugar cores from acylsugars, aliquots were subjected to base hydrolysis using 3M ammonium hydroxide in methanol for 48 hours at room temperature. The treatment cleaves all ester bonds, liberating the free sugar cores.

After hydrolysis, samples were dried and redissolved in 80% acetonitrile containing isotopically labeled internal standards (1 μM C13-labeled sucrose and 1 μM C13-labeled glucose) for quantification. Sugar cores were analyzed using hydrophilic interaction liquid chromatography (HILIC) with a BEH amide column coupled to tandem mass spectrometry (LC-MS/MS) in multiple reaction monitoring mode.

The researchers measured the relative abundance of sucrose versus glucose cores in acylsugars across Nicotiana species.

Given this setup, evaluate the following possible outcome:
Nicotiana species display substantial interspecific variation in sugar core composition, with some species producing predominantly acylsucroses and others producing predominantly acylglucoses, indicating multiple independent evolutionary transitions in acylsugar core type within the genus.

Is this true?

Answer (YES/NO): NO